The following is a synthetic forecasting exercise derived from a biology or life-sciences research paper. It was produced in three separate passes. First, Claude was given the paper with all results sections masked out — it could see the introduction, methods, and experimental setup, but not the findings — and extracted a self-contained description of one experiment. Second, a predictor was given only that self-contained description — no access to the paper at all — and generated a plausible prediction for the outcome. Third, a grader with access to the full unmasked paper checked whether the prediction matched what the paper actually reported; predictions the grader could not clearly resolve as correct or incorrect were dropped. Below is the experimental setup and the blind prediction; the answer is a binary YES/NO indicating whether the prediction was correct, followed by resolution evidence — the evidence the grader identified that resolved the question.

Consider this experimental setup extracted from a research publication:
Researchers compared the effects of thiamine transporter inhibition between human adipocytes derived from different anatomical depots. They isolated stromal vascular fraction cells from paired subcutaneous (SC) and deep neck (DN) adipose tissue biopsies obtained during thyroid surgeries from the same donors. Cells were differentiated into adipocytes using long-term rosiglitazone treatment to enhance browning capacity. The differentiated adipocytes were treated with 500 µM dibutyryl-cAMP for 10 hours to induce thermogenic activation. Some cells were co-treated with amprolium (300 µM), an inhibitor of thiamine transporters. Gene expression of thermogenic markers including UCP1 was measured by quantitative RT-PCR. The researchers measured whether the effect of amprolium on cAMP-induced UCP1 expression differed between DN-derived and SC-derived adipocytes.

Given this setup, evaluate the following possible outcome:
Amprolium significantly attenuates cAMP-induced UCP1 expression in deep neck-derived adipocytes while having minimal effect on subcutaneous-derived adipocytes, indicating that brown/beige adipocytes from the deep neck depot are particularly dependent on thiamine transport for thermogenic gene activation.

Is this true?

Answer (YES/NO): NO